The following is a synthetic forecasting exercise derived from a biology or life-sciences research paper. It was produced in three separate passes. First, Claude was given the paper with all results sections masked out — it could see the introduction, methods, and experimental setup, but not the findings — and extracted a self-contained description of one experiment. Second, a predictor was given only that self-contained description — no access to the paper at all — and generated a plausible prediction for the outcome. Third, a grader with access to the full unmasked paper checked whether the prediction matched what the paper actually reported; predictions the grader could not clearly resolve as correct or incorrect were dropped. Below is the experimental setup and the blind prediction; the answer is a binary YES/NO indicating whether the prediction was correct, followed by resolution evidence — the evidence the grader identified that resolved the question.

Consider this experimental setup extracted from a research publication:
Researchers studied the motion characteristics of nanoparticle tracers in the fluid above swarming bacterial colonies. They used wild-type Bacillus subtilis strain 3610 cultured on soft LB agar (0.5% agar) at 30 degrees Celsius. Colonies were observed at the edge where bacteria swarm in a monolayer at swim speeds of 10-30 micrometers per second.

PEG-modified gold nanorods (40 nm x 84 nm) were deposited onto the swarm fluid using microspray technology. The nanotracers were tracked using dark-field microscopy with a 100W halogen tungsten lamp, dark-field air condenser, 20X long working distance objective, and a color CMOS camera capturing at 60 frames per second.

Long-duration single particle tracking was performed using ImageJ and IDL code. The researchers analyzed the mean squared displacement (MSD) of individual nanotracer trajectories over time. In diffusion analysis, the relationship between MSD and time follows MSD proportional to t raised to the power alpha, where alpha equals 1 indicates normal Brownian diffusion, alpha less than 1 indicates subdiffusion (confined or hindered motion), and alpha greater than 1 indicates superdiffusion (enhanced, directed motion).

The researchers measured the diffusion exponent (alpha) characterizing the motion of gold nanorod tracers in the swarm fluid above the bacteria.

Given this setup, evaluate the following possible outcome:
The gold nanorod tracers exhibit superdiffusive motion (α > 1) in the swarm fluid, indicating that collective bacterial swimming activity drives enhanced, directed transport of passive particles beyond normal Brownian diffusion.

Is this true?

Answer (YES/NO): YES